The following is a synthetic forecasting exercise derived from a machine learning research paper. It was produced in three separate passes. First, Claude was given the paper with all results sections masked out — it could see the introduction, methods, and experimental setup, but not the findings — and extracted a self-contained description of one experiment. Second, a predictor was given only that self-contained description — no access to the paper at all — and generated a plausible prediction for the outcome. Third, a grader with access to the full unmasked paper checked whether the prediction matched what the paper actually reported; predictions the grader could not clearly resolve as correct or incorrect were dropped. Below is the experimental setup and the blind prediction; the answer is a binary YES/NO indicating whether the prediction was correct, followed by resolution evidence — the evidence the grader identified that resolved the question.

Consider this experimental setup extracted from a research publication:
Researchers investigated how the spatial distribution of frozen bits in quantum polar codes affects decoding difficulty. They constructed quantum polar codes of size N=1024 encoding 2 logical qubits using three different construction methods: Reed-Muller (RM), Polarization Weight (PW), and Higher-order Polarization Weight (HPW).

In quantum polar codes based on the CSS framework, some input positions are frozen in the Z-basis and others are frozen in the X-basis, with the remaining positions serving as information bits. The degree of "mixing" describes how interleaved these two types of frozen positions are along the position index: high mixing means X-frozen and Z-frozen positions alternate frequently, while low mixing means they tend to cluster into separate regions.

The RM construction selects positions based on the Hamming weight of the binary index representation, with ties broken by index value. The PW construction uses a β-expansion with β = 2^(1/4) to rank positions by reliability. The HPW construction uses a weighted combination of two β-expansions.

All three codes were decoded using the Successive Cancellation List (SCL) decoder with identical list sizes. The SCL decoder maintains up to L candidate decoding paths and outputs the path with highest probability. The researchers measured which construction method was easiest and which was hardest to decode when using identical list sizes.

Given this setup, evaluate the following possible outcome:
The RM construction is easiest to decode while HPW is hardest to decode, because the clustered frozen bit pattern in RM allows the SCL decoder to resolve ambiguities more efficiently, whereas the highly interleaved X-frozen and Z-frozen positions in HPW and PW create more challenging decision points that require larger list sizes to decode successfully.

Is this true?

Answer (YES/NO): NO